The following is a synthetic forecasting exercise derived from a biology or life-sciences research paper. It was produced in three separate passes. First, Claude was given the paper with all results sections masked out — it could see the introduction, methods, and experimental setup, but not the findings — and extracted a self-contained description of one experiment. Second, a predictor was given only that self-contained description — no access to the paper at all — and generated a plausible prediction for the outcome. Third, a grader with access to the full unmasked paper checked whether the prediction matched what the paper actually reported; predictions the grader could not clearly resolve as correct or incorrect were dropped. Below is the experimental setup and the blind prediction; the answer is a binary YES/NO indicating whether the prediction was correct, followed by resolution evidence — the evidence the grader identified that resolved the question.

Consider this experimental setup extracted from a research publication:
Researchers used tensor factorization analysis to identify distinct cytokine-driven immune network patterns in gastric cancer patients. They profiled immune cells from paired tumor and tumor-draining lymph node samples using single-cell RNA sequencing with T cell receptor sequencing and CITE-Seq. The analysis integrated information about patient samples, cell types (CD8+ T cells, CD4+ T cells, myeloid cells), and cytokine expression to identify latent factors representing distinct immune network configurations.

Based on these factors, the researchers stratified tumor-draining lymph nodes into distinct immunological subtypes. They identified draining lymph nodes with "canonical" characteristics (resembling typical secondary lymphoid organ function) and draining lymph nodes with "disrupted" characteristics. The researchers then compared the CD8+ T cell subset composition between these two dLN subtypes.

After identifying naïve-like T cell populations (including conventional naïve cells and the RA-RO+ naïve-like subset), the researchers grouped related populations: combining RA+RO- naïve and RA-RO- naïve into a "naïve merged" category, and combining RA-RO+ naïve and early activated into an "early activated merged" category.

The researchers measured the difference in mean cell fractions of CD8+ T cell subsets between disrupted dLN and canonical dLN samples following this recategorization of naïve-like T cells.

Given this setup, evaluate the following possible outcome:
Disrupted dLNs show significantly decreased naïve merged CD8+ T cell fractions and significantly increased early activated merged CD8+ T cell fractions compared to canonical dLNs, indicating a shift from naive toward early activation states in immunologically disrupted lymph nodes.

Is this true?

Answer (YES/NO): NO